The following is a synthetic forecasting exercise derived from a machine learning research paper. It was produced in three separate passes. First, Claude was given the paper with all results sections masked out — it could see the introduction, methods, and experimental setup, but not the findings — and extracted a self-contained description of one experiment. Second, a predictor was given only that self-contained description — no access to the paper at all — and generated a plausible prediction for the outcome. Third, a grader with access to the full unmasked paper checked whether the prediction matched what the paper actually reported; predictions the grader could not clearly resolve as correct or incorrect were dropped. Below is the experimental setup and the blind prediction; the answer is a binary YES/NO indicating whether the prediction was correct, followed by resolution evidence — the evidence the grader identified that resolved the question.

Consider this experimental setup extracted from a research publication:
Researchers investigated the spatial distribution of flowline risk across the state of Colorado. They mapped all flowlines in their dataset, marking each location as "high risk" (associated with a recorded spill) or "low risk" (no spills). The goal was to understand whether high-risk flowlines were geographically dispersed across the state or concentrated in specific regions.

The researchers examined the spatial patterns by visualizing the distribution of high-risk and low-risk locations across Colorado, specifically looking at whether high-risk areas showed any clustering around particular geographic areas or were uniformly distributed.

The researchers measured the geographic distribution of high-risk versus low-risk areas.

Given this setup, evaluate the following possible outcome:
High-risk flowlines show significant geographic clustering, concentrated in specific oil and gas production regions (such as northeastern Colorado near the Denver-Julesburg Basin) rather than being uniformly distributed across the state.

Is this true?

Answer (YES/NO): YES